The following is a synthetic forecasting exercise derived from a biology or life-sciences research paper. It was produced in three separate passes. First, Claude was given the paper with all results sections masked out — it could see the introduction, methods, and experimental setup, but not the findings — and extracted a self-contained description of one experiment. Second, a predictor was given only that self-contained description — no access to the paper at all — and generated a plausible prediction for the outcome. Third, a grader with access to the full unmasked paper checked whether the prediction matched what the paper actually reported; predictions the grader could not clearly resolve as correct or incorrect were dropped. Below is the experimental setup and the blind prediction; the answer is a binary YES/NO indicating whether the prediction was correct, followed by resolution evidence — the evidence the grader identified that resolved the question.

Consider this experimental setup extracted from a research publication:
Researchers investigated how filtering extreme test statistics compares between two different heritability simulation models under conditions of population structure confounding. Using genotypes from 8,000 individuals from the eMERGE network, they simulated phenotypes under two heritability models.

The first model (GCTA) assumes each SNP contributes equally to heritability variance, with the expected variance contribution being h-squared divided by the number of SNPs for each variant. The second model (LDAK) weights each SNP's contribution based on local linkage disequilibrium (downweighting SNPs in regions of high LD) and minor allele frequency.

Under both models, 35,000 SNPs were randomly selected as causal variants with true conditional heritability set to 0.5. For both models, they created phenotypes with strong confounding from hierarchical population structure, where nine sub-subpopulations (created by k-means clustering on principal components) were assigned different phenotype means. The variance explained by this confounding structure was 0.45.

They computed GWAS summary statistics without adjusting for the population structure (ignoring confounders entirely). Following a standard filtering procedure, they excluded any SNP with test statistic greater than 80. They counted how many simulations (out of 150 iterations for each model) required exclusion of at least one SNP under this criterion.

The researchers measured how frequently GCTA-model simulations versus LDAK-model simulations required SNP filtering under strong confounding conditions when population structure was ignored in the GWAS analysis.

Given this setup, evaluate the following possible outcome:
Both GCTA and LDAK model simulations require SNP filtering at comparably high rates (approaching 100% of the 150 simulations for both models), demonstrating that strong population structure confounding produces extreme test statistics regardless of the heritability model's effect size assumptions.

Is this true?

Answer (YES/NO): NO